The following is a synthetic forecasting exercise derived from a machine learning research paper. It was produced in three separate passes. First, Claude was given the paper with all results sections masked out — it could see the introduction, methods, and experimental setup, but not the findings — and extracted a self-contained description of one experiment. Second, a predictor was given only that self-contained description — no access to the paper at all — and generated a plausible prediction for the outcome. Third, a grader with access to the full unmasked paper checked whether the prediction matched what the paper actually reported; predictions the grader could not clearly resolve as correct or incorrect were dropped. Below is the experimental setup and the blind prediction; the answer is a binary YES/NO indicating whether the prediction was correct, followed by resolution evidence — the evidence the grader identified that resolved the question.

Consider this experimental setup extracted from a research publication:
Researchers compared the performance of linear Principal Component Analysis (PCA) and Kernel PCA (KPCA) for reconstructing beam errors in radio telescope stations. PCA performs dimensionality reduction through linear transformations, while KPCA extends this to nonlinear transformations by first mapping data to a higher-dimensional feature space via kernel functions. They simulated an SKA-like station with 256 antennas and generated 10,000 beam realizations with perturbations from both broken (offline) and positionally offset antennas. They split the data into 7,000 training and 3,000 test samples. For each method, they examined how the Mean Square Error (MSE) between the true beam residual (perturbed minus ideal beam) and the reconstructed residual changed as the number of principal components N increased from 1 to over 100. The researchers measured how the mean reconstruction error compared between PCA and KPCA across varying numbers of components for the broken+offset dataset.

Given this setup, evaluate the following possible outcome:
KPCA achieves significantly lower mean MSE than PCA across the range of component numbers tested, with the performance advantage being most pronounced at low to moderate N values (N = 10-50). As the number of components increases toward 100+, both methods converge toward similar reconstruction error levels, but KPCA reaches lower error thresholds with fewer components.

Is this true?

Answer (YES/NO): NO